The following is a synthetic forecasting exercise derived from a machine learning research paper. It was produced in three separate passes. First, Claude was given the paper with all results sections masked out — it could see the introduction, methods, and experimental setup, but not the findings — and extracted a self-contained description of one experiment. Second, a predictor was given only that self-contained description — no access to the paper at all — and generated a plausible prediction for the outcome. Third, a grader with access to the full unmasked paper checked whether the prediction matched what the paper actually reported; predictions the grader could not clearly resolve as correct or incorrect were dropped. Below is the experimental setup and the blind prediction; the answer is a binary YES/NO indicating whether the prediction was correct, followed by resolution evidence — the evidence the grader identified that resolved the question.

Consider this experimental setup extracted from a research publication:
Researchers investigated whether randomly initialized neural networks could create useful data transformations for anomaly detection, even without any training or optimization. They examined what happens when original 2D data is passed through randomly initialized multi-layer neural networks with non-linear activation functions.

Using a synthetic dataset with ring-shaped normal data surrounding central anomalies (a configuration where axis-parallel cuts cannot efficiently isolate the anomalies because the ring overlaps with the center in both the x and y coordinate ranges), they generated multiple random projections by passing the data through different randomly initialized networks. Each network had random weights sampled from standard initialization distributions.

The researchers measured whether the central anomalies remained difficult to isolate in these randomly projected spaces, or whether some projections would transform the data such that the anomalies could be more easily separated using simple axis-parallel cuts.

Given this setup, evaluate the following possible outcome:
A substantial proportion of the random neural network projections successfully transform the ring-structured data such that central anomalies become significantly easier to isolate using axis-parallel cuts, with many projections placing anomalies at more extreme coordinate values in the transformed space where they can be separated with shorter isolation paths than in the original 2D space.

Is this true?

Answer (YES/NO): NO